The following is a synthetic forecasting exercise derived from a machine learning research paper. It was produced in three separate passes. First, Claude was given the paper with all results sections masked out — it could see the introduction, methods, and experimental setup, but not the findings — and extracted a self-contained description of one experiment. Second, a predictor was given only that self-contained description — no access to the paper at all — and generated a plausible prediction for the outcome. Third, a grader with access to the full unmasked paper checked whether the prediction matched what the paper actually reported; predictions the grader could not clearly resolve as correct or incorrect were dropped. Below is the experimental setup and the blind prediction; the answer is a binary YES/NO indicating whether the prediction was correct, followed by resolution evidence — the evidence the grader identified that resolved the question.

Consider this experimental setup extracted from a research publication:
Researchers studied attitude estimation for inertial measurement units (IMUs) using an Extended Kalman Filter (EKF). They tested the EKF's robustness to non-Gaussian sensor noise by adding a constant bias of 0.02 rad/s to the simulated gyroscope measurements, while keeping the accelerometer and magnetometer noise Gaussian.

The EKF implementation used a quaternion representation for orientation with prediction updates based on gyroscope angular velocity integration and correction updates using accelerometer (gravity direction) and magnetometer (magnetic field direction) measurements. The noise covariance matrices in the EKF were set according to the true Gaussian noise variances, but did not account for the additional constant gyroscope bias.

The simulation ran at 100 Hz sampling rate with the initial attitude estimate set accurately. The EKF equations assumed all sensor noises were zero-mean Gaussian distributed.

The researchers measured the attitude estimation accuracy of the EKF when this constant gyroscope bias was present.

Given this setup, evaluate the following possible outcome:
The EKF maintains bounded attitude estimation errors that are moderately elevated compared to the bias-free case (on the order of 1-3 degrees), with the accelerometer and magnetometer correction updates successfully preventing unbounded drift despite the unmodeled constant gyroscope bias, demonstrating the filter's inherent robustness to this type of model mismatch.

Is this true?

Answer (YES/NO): NO